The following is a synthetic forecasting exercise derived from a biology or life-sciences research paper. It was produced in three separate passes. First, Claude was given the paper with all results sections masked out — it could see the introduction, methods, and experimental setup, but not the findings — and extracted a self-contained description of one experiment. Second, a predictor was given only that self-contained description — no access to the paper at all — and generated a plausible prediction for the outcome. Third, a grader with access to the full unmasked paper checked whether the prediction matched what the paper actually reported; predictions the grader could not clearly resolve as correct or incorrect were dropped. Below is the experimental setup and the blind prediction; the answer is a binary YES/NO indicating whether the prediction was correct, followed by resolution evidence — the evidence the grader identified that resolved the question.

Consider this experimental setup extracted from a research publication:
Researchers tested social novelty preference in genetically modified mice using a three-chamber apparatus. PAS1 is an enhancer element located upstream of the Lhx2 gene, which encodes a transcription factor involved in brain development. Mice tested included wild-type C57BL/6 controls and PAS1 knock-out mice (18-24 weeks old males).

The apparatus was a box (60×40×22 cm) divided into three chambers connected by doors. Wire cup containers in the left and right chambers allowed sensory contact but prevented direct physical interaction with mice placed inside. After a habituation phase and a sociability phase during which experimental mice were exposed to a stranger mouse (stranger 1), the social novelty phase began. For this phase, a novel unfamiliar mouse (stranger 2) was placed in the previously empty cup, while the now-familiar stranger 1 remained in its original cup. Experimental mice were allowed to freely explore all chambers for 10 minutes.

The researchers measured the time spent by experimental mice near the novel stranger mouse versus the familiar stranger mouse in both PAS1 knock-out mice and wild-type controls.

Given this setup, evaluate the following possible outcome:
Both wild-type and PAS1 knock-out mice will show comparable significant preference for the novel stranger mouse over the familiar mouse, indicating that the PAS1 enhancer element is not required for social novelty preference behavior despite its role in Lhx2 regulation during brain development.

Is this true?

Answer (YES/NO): YES